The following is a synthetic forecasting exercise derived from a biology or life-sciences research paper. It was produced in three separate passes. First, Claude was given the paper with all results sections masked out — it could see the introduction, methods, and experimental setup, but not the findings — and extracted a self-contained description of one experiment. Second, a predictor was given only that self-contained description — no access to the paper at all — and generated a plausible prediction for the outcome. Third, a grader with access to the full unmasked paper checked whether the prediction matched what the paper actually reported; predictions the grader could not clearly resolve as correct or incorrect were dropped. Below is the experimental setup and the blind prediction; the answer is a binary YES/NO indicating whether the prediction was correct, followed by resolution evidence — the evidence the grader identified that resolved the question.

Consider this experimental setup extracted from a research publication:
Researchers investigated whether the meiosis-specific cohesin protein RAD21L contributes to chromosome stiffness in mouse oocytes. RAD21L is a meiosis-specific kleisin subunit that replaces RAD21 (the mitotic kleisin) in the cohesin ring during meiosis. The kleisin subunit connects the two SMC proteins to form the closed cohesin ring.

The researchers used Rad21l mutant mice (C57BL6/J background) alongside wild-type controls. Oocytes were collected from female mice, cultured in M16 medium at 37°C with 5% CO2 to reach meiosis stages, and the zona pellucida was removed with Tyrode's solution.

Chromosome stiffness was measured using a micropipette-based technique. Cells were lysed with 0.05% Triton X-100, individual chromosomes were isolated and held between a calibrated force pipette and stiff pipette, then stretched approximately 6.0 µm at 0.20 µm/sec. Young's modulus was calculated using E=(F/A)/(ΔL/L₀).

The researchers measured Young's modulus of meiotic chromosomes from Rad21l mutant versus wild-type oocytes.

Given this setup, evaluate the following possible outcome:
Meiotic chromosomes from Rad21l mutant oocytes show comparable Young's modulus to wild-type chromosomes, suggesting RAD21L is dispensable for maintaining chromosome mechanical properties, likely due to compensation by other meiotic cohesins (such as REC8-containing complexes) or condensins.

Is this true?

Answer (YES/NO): NO